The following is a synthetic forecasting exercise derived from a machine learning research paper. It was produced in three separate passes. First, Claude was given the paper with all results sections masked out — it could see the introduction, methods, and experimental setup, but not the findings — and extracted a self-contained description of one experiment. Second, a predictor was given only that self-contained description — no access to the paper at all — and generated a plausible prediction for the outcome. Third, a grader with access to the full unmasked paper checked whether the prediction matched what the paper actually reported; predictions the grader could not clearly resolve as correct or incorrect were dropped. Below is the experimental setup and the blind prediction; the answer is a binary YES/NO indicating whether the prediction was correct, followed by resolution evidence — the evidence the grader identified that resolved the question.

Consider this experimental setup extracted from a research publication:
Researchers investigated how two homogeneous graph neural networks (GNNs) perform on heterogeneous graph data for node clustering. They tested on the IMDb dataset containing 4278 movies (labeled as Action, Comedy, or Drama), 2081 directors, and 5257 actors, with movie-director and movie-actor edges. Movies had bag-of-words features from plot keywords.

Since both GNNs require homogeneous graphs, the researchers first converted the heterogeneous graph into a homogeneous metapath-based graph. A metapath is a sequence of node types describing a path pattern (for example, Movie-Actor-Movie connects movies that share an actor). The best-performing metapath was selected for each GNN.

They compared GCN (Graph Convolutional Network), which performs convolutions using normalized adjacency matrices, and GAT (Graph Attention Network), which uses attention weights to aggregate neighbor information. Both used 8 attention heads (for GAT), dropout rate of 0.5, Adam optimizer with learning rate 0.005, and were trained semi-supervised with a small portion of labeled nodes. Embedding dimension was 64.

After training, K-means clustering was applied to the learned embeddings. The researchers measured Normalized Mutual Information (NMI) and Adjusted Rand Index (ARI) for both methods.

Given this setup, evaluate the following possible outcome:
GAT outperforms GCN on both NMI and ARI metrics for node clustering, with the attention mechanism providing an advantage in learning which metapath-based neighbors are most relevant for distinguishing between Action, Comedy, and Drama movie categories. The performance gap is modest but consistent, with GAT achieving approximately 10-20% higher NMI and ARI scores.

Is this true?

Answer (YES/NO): NO